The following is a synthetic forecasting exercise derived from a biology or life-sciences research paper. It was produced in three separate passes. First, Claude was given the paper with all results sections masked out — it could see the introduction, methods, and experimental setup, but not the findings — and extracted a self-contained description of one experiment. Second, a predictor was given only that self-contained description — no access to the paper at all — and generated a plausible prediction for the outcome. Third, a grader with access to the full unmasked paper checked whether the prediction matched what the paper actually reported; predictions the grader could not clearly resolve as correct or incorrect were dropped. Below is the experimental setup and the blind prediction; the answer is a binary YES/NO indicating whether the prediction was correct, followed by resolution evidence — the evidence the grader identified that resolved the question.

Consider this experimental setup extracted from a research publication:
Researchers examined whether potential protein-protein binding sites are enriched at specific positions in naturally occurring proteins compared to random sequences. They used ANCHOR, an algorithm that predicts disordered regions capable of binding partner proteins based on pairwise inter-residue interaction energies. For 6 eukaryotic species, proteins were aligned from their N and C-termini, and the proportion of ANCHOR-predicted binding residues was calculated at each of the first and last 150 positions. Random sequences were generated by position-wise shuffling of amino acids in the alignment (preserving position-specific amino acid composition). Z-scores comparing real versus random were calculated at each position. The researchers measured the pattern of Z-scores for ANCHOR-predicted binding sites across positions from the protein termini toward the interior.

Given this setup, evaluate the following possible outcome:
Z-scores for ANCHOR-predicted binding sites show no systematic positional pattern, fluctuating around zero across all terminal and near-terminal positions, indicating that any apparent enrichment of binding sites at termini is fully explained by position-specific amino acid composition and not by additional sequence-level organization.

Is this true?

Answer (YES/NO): NO